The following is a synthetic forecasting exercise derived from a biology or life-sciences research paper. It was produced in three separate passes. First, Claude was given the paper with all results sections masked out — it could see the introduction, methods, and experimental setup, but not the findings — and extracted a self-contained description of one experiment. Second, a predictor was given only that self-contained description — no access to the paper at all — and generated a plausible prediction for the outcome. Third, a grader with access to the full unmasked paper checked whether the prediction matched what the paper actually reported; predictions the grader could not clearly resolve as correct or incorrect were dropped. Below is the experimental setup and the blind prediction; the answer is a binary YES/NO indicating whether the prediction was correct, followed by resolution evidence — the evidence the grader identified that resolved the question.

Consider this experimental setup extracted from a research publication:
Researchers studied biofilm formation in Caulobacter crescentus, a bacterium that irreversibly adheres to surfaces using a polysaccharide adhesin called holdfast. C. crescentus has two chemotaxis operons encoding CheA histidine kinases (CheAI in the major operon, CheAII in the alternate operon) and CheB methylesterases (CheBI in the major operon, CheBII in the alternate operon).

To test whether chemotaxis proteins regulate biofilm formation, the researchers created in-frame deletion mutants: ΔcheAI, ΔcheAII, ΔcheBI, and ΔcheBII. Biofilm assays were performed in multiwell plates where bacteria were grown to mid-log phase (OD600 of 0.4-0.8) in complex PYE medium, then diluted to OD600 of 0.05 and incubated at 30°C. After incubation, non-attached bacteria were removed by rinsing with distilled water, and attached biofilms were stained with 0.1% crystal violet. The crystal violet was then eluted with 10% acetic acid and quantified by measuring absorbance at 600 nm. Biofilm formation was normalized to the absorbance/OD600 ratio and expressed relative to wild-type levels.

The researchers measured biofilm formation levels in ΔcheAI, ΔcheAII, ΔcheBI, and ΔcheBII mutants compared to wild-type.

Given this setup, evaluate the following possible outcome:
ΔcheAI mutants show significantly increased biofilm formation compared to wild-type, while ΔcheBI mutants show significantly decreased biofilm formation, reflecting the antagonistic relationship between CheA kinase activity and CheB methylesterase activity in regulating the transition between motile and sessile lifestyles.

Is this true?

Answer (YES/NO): NO